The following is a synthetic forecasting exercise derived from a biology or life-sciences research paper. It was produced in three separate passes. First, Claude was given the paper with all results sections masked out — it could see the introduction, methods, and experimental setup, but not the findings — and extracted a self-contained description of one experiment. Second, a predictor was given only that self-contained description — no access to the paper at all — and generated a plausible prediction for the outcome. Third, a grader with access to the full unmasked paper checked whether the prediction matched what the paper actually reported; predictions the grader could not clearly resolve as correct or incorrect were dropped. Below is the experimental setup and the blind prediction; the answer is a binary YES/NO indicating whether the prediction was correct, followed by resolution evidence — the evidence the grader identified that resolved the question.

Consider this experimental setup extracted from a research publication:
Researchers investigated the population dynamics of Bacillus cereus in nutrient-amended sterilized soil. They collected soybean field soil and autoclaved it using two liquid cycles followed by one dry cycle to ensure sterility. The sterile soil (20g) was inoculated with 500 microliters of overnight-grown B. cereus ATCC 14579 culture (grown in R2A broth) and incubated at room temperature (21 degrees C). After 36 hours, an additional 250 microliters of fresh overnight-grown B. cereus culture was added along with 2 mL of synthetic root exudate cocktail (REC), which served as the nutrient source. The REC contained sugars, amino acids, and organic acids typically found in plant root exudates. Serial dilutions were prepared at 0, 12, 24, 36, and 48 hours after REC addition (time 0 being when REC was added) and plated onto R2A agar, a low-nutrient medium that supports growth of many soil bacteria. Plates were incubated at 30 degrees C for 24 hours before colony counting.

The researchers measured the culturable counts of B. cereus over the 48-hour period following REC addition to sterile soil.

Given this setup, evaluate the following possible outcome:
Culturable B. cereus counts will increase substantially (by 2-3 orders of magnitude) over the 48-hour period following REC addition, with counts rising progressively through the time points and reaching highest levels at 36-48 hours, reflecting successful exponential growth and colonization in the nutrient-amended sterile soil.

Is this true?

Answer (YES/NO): NO